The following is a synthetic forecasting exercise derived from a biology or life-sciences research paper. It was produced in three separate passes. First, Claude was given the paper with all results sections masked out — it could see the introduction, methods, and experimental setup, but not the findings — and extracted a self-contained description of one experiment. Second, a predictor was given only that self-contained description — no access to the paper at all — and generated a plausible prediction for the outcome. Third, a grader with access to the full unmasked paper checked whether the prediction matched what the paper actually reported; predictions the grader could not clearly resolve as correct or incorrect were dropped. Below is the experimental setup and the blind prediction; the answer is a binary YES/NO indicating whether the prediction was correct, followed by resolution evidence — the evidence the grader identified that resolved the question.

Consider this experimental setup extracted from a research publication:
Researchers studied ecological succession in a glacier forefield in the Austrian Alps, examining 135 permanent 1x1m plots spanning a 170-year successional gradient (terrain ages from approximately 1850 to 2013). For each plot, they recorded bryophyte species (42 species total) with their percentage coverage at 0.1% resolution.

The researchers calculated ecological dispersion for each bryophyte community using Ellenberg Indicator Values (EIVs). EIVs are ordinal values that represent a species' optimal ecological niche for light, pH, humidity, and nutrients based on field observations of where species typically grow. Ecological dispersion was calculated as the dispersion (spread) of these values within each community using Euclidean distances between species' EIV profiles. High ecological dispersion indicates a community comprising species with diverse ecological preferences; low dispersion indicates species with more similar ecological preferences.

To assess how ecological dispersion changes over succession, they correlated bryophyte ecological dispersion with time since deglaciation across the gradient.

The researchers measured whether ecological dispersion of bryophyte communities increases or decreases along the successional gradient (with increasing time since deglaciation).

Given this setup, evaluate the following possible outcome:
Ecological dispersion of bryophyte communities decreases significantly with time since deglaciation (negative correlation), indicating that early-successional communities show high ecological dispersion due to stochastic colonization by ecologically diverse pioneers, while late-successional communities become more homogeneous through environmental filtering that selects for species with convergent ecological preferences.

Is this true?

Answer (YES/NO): NO